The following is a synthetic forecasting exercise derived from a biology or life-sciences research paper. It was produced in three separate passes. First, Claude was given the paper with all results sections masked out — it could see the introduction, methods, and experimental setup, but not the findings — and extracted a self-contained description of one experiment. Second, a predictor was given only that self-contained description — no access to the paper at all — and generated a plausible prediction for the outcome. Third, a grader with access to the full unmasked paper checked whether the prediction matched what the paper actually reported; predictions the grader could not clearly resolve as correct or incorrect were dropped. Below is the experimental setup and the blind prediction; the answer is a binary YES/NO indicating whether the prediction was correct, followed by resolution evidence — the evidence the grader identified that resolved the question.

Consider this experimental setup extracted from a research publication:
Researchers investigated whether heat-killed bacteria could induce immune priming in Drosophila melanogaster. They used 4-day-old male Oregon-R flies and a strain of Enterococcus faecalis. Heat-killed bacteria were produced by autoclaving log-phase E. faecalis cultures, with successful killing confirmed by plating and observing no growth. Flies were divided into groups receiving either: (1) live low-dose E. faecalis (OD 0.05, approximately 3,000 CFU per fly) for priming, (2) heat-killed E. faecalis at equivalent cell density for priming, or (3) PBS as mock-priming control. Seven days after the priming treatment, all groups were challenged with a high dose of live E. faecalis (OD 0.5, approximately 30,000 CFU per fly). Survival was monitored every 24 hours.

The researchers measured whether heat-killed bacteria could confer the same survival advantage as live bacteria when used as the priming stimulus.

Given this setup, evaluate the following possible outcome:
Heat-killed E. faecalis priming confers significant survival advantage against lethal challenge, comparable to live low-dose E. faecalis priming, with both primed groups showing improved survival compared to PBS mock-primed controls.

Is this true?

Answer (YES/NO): NO